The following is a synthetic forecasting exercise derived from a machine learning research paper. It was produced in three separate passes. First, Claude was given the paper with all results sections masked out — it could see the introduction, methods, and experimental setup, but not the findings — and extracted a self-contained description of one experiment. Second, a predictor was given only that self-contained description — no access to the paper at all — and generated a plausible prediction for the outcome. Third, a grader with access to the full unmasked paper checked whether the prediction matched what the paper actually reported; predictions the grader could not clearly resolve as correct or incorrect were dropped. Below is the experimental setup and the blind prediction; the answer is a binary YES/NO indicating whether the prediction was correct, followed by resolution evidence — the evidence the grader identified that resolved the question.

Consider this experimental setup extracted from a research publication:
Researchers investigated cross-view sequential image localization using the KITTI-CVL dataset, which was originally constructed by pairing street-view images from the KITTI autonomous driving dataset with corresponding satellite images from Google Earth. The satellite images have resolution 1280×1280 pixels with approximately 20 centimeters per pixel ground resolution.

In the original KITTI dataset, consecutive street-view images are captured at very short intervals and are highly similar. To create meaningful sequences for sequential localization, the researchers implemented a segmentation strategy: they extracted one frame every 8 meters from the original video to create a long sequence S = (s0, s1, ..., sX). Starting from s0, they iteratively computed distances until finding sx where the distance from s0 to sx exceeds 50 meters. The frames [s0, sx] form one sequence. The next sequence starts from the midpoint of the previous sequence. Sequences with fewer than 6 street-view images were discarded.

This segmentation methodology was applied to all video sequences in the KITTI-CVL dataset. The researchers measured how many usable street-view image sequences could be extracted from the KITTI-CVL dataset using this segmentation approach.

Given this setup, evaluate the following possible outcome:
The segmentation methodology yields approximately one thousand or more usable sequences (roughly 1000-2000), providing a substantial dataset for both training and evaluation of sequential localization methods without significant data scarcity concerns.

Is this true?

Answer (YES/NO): YES